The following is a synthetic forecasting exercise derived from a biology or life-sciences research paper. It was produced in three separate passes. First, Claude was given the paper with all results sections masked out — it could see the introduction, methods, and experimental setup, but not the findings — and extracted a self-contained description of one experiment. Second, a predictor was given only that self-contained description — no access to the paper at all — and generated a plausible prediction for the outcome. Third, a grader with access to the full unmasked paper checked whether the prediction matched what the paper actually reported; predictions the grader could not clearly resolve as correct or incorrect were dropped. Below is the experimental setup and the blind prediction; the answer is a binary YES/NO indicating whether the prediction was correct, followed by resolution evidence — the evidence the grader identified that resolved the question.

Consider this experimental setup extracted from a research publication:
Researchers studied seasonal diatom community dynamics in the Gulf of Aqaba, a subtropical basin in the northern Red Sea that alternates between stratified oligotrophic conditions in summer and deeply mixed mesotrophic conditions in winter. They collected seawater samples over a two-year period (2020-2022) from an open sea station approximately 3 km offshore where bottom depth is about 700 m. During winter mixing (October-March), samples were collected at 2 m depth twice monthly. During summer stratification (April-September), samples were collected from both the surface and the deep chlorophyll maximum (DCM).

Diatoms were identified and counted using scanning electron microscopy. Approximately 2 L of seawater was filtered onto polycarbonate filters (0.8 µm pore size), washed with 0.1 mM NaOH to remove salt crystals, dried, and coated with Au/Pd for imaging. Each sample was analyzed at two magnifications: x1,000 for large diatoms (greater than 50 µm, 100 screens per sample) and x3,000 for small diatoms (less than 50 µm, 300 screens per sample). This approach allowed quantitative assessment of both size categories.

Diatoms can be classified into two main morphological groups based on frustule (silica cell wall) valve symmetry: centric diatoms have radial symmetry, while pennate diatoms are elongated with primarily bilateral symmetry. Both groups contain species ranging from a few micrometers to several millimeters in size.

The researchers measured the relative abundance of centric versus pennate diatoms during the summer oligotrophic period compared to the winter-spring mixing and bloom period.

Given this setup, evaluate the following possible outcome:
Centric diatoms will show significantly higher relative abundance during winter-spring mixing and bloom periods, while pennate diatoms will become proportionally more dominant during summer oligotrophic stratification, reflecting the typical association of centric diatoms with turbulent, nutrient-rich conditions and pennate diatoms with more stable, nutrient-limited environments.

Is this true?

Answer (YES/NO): YES